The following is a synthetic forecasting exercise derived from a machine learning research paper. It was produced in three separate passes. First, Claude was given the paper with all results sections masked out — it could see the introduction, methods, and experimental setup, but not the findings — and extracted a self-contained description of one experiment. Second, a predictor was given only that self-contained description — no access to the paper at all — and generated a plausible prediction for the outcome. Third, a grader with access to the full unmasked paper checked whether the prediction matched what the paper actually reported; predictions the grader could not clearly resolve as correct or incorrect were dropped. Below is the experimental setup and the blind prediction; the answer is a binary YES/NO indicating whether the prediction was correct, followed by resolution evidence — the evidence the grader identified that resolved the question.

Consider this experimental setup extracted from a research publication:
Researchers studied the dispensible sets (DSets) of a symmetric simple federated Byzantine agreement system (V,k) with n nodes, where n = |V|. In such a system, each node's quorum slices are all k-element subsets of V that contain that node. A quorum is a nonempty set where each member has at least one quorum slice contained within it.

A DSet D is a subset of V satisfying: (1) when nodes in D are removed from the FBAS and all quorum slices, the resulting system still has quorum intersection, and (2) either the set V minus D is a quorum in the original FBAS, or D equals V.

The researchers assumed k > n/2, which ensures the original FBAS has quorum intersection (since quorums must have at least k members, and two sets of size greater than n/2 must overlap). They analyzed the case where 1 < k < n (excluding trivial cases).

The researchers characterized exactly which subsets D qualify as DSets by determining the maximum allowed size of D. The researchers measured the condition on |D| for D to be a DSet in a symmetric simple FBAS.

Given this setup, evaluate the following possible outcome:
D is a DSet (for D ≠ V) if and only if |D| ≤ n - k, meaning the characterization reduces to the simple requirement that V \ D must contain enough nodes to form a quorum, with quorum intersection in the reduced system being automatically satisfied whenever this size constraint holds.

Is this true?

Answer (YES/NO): NO